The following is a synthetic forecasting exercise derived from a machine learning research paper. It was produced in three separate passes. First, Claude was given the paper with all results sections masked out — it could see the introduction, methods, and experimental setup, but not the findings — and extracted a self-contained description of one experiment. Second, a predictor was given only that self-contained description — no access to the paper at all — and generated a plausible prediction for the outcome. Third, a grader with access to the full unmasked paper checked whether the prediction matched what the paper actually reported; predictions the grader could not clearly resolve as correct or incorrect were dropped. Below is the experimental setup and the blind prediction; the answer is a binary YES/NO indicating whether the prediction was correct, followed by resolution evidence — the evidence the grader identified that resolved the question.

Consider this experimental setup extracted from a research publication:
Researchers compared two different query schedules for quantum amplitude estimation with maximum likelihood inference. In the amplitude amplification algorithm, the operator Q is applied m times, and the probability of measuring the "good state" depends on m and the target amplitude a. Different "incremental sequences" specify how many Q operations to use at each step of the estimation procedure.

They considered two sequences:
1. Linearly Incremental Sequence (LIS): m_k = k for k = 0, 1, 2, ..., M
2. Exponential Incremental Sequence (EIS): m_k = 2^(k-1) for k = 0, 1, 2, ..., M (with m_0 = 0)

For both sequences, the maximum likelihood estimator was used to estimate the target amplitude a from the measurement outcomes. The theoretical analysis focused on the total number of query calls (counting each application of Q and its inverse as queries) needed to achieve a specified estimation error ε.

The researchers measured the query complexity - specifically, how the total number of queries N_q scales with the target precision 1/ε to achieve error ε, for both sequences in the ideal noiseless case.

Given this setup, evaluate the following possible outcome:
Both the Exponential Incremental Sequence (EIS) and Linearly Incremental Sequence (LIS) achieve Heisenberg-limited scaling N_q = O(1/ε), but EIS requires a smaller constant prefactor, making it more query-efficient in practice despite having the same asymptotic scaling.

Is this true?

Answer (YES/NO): NO